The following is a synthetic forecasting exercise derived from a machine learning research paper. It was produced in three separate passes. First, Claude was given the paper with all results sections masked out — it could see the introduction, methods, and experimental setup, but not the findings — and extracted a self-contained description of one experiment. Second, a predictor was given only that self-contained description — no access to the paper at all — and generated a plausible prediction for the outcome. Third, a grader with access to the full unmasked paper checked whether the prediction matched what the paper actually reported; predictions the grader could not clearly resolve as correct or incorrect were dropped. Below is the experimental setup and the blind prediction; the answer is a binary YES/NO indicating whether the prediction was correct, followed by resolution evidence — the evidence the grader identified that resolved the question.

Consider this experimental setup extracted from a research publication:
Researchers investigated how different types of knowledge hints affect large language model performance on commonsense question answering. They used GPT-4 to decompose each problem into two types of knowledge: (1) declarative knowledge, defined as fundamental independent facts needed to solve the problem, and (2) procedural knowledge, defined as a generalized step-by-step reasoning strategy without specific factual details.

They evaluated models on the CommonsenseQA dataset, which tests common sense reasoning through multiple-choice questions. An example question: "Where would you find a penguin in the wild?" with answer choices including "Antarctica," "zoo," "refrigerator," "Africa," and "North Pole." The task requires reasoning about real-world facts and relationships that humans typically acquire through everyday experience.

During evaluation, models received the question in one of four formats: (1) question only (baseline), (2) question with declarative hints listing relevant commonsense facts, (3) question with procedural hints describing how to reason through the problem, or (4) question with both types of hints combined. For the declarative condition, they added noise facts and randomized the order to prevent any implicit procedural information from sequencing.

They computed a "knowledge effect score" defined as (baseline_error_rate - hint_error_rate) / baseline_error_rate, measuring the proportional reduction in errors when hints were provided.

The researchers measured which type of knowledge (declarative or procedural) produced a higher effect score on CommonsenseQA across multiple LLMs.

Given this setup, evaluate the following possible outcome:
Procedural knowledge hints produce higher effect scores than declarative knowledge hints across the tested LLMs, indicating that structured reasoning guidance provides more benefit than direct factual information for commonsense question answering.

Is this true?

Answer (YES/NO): YES